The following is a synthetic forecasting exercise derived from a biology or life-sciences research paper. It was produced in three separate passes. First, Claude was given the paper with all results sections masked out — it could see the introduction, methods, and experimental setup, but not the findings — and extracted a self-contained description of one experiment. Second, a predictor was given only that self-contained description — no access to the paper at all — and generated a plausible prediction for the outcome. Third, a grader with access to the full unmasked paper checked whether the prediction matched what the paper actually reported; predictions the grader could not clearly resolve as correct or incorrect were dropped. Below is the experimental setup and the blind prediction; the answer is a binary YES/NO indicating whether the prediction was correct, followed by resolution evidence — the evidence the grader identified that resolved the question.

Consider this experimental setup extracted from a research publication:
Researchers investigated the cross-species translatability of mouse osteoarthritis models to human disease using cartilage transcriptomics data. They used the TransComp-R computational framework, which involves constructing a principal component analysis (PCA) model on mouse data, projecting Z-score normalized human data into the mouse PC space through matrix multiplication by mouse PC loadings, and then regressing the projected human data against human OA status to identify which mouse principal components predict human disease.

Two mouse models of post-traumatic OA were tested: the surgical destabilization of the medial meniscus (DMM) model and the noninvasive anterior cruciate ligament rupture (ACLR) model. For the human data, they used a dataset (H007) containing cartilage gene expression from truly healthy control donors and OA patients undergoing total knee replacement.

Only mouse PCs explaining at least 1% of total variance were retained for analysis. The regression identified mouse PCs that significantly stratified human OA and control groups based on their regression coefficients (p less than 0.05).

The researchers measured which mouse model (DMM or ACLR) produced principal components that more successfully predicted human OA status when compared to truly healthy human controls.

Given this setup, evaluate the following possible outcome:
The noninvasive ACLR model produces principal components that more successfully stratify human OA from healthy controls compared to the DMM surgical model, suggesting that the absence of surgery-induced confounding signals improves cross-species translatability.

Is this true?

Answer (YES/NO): YES